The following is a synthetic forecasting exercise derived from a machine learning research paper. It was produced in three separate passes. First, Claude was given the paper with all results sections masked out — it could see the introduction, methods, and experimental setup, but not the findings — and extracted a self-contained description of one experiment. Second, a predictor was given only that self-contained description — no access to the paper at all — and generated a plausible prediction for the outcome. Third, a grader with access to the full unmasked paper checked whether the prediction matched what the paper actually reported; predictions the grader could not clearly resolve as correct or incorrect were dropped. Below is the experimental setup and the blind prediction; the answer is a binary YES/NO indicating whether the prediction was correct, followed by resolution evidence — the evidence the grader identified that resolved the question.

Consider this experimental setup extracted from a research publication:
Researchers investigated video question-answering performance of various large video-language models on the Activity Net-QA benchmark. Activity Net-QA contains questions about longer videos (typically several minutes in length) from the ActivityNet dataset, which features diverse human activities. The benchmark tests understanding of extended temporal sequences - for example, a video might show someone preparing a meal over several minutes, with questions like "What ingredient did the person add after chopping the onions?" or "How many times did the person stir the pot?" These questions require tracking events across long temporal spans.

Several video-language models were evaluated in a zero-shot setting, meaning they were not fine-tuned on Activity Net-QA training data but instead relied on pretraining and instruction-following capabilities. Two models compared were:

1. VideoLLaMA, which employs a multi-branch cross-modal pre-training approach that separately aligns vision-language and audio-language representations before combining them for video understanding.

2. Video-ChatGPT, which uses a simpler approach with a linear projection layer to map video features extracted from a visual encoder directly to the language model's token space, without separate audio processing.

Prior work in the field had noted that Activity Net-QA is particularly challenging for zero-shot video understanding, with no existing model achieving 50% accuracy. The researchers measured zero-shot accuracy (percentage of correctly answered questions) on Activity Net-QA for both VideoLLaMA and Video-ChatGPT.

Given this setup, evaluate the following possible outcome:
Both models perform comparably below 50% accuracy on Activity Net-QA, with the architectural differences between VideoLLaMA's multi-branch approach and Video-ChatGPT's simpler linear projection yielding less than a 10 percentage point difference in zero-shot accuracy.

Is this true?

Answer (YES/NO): NO